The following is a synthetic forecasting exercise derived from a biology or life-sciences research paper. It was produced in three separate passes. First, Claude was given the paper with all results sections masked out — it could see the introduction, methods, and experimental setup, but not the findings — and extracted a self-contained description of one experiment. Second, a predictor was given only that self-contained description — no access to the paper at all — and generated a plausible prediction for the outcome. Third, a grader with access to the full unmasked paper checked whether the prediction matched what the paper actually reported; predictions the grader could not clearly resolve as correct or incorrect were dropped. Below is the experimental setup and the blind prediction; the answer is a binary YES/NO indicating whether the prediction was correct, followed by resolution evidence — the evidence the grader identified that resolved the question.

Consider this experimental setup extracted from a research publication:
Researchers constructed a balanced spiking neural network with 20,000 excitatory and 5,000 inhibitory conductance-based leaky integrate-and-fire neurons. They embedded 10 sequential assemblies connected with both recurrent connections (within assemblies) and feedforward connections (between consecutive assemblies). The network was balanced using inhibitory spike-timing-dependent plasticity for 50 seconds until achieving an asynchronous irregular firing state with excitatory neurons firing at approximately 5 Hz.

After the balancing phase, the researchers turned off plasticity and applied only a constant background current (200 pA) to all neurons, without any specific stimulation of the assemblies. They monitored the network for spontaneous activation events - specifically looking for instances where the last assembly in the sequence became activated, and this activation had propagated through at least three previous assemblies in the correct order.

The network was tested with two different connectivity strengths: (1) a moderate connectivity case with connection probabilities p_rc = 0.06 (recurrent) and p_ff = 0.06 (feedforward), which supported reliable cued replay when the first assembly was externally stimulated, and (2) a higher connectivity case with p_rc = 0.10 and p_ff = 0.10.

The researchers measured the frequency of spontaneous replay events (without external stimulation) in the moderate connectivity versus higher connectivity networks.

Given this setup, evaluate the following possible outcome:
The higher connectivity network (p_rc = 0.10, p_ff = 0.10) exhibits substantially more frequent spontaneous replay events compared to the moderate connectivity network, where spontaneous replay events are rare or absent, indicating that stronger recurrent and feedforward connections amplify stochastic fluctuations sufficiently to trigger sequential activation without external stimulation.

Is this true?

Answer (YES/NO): YES